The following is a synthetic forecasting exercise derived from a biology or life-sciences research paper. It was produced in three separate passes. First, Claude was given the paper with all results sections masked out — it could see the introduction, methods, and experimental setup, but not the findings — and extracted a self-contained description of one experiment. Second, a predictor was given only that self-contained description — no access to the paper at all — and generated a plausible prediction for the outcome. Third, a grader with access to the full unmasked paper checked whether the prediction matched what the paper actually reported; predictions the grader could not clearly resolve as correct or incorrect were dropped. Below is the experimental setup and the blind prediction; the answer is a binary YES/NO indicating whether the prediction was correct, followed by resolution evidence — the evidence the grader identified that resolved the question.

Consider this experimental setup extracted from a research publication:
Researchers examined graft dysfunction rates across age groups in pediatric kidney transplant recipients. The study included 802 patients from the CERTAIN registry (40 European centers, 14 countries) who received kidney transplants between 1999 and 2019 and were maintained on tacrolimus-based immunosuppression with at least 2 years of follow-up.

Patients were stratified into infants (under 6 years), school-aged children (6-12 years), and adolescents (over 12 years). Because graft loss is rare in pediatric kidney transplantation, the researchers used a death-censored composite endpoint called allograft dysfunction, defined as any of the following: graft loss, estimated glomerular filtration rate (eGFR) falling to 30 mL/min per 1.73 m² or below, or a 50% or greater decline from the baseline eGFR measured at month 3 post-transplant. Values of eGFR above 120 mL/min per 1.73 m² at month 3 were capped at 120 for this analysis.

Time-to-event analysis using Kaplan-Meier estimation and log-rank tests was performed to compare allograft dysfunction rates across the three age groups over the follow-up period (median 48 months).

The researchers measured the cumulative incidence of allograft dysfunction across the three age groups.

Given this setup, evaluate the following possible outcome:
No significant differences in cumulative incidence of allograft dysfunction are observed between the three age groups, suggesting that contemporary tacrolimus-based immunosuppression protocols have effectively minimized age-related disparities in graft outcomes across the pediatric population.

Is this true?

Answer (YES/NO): YES